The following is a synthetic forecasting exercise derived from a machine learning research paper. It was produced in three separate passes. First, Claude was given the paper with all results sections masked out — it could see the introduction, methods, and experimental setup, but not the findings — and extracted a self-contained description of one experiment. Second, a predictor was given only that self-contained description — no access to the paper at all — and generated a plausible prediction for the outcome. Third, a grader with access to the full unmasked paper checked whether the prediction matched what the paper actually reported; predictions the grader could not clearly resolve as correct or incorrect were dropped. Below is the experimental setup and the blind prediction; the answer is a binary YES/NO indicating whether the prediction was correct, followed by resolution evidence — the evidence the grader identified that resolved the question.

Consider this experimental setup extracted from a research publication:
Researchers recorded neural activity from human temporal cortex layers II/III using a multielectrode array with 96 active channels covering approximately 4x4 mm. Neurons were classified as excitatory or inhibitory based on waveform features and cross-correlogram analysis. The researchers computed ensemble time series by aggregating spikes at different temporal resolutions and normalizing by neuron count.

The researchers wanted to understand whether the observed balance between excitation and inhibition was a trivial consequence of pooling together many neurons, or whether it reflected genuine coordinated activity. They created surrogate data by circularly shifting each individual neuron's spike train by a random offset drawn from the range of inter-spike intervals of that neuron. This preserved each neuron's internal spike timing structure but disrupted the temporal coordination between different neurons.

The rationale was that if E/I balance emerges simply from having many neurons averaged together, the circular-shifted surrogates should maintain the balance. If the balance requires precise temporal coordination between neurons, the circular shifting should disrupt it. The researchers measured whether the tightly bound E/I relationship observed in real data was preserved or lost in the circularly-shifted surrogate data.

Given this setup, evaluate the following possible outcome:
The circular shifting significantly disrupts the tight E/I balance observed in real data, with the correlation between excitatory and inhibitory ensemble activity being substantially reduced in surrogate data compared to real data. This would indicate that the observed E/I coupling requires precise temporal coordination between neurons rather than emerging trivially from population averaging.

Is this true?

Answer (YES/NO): YES